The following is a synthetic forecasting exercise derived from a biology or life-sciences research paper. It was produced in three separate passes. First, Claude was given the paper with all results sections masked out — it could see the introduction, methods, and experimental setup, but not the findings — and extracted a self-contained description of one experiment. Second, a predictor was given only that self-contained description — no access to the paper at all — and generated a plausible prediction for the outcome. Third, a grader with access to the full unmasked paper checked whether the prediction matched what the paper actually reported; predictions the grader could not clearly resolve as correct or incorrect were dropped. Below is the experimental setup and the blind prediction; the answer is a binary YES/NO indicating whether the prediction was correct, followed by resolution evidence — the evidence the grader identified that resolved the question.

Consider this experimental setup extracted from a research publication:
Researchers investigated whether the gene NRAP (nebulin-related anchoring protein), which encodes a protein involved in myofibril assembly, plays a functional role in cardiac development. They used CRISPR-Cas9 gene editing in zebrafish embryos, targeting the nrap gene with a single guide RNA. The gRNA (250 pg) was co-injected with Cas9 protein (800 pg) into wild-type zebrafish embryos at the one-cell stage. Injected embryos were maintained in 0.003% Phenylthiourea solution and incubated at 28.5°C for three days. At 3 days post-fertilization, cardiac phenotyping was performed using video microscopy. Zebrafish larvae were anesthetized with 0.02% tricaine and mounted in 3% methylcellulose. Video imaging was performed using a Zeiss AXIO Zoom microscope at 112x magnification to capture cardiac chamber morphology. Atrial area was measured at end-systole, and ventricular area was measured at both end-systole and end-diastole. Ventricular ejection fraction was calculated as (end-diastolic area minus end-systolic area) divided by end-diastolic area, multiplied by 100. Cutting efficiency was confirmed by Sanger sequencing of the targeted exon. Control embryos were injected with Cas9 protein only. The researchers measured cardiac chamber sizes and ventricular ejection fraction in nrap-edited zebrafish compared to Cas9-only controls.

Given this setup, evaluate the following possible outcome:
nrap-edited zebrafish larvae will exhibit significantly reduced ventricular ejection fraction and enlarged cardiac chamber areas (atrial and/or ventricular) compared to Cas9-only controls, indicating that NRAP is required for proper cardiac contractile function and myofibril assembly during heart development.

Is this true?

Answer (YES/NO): NO